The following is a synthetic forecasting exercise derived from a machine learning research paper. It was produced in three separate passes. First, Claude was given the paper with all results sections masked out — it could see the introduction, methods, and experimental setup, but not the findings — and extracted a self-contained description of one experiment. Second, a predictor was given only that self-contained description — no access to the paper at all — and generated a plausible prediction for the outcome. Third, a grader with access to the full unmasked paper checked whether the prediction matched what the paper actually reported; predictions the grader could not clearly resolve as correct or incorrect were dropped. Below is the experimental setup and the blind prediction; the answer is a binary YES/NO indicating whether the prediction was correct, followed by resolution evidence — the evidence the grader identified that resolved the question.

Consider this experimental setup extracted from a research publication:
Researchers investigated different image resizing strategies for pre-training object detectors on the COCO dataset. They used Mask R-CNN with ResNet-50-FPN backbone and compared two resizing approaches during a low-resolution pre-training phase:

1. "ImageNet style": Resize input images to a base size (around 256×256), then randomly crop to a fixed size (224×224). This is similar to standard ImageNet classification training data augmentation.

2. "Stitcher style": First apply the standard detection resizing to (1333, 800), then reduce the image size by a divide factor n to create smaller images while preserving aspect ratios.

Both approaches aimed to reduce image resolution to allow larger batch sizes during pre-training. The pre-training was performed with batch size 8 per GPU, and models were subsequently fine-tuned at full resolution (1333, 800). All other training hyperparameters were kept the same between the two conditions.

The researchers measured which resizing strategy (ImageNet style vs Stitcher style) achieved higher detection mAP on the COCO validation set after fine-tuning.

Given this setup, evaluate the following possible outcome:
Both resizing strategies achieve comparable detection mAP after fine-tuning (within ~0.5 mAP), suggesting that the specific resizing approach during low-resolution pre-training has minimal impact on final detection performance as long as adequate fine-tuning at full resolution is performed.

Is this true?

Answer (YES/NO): NO